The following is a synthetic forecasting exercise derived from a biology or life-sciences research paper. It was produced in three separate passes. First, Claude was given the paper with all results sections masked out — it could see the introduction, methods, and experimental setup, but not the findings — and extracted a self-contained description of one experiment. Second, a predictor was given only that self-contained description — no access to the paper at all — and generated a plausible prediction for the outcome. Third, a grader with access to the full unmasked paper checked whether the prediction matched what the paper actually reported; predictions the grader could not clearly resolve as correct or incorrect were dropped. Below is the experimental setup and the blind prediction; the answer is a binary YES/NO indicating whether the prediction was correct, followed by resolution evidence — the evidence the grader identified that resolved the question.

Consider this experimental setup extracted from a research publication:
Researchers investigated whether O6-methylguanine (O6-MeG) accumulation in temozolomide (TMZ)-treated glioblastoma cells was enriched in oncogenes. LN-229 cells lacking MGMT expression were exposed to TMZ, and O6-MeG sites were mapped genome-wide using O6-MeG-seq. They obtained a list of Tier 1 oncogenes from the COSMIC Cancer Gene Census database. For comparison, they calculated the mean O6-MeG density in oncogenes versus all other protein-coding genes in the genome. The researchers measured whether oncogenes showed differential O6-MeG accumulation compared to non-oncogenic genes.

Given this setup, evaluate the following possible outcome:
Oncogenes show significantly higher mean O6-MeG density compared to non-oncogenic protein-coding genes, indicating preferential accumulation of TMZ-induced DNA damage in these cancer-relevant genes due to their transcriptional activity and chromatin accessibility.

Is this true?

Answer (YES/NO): NO